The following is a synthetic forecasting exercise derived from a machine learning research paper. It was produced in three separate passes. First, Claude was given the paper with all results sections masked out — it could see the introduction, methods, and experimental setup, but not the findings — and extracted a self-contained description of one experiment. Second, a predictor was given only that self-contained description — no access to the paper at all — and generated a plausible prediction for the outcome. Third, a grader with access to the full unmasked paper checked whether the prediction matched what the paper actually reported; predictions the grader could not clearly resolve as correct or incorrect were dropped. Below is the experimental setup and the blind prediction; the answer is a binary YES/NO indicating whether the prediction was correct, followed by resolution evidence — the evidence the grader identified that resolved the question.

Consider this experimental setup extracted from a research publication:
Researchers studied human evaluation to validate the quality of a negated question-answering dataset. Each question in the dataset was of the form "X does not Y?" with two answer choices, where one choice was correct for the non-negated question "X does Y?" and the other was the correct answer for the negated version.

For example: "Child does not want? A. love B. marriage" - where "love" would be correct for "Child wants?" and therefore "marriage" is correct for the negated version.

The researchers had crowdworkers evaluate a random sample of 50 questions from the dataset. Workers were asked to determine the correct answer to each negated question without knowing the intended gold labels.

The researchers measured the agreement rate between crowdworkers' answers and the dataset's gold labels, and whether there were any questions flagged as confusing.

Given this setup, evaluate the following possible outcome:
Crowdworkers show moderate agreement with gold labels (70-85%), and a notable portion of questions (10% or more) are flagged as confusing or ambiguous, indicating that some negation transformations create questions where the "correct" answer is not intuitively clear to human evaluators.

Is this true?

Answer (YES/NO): NO